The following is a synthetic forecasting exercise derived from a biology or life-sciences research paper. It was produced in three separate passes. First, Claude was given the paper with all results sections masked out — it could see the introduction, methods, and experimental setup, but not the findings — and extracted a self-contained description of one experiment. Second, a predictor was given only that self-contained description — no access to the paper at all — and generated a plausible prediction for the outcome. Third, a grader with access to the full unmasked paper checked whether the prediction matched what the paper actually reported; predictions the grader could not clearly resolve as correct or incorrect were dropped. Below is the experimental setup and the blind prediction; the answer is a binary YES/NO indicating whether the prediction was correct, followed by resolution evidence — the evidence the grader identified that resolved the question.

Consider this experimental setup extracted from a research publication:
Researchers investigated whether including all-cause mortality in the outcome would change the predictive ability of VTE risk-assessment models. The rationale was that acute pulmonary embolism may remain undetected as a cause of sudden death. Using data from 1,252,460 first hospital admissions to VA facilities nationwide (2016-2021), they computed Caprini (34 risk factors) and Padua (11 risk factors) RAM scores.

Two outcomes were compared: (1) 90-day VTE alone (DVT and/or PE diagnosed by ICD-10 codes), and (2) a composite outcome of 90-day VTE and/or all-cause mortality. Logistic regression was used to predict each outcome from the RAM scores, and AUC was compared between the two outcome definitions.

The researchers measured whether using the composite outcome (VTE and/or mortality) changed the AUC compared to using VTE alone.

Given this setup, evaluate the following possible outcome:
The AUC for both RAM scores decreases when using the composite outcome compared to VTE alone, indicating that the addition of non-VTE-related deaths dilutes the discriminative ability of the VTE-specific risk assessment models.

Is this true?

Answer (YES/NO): NO